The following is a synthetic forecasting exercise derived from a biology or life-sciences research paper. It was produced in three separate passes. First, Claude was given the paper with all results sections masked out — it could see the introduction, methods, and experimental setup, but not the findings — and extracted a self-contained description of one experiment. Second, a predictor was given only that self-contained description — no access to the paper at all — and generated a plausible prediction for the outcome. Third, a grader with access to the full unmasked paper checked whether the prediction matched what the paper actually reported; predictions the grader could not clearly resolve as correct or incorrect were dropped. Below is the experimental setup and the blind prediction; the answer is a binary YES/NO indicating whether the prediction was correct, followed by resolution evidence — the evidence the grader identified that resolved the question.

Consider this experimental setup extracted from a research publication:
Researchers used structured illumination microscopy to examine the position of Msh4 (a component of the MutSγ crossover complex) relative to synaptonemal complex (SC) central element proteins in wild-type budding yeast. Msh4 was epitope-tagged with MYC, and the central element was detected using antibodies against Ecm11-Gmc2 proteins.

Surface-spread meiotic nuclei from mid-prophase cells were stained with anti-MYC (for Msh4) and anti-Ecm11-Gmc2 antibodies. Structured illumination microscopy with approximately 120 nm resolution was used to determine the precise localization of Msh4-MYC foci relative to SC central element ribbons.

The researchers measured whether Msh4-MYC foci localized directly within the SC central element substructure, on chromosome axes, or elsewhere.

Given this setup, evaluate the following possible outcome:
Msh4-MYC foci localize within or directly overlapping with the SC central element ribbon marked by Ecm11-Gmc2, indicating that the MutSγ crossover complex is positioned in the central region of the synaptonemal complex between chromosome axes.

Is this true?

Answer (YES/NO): YES